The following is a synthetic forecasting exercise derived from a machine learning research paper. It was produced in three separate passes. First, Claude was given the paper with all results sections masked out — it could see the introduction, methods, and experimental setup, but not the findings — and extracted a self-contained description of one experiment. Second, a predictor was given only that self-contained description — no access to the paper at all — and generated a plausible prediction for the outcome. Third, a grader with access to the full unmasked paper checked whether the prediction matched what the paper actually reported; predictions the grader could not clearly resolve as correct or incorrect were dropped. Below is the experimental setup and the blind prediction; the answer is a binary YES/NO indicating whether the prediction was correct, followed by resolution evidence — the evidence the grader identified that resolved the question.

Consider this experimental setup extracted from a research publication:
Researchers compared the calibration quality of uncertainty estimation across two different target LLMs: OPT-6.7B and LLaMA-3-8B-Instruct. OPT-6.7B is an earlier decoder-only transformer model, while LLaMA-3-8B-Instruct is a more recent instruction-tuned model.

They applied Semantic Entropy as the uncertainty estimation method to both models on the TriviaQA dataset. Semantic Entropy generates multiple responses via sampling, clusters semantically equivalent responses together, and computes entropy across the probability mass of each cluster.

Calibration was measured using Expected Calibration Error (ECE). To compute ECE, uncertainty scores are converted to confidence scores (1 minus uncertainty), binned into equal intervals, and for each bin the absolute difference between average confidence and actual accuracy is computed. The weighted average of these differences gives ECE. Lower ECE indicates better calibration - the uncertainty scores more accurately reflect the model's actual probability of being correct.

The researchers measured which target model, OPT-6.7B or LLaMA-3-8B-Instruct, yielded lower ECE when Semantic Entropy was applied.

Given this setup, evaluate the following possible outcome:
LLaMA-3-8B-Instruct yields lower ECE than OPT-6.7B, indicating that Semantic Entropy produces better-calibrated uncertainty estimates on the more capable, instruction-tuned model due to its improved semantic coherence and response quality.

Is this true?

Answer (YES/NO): YES